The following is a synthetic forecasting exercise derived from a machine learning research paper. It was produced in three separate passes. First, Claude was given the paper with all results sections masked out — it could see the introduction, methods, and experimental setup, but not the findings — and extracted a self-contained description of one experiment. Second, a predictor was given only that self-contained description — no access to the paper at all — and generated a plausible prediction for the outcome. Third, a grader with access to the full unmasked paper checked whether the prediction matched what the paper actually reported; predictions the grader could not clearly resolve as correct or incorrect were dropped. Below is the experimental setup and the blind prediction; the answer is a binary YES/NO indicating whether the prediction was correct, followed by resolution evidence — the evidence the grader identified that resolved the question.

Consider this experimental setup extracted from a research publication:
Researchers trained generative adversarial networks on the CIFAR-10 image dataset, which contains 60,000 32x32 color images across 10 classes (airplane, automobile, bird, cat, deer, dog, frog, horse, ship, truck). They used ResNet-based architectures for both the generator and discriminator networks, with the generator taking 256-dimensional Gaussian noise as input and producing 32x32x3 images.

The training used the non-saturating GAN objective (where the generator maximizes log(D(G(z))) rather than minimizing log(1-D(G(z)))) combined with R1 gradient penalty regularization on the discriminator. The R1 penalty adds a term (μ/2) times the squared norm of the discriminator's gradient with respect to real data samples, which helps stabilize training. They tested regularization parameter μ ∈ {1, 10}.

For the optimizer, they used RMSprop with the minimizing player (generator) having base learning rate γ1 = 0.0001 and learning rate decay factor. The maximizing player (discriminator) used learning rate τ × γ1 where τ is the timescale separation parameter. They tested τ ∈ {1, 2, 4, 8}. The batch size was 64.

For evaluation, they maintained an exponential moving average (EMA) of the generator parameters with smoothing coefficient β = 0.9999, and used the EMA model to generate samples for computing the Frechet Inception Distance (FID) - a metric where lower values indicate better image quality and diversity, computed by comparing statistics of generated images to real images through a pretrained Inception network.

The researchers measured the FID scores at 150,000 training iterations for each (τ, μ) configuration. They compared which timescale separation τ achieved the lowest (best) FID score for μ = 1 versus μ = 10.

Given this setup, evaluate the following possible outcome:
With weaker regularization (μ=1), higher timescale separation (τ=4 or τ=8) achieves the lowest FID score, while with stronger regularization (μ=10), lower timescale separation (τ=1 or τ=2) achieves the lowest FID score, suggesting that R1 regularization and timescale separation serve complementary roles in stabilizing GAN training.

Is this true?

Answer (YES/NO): NO